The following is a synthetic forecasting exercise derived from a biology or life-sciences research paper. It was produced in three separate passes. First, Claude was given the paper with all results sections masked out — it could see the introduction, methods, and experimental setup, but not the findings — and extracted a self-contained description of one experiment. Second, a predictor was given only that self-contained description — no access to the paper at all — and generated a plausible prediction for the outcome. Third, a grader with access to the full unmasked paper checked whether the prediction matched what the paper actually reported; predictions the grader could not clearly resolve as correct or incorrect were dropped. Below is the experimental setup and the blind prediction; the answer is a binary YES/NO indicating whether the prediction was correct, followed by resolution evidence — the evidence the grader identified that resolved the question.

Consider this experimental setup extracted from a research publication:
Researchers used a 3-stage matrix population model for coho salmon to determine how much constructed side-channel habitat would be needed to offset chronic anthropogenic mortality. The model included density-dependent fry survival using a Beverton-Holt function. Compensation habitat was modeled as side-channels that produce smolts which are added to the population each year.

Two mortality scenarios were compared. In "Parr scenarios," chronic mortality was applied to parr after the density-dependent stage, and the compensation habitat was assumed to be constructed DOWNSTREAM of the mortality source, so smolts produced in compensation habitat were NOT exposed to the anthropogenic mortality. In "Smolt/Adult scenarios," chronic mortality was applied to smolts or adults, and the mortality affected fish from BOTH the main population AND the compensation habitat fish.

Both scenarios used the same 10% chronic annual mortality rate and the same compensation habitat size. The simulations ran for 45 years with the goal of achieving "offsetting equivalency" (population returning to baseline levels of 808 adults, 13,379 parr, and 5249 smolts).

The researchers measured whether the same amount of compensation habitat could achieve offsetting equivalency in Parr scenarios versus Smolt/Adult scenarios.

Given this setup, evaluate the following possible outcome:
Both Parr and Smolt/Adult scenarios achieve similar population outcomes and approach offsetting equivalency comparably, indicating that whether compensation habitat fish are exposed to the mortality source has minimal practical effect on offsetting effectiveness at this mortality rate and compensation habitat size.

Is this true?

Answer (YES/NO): NO